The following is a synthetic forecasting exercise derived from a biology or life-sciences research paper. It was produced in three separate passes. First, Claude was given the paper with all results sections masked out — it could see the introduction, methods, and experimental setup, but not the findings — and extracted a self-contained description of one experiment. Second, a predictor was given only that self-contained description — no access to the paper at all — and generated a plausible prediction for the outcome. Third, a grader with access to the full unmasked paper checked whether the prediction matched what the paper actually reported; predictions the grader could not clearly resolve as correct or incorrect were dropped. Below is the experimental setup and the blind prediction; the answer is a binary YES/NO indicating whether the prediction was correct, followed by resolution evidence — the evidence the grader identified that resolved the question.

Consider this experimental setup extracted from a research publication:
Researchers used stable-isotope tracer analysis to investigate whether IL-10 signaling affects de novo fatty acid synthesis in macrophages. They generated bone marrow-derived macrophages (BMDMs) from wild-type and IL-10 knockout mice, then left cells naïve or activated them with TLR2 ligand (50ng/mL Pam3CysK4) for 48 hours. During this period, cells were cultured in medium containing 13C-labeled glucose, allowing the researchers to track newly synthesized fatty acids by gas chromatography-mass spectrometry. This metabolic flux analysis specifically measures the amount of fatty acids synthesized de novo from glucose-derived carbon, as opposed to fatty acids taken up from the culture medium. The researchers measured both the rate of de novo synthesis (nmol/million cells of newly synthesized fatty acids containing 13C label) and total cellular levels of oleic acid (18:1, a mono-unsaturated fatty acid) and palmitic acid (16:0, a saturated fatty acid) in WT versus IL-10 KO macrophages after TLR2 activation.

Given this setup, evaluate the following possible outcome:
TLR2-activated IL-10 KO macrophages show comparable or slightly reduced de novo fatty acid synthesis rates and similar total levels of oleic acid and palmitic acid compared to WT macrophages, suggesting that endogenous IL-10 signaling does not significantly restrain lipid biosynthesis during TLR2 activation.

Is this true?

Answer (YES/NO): NO